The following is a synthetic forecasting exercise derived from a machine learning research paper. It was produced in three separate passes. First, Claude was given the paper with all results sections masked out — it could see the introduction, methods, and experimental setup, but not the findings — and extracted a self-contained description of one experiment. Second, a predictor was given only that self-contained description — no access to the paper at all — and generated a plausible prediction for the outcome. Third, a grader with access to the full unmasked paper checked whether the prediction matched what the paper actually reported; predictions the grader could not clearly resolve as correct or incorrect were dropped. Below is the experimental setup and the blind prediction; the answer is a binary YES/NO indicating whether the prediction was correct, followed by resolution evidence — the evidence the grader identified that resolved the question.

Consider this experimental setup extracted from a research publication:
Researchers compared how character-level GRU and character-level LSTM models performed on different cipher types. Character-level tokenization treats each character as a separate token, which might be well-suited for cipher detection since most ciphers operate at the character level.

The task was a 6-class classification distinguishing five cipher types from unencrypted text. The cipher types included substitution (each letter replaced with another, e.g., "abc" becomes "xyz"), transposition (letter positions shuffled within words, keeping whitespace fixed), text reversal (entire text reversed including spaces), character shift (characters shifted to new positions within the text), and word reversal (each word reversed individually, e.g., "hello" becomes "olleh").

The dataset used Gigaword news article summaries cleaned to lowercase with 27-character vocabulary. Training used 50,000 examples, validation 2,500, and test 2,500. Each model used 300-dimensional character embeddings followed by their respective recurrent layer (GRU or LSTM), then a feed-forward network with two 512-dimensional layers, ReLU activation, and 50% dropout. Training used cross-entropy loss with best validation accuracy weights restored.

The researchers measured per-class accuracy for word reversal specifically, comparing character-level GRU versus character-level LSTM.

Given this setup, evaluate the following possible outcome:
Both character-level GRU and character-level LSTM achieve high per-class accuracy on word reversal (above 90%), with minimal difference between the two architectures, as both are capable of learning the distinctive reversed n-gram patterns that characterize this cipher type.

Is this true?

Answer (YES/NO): NO